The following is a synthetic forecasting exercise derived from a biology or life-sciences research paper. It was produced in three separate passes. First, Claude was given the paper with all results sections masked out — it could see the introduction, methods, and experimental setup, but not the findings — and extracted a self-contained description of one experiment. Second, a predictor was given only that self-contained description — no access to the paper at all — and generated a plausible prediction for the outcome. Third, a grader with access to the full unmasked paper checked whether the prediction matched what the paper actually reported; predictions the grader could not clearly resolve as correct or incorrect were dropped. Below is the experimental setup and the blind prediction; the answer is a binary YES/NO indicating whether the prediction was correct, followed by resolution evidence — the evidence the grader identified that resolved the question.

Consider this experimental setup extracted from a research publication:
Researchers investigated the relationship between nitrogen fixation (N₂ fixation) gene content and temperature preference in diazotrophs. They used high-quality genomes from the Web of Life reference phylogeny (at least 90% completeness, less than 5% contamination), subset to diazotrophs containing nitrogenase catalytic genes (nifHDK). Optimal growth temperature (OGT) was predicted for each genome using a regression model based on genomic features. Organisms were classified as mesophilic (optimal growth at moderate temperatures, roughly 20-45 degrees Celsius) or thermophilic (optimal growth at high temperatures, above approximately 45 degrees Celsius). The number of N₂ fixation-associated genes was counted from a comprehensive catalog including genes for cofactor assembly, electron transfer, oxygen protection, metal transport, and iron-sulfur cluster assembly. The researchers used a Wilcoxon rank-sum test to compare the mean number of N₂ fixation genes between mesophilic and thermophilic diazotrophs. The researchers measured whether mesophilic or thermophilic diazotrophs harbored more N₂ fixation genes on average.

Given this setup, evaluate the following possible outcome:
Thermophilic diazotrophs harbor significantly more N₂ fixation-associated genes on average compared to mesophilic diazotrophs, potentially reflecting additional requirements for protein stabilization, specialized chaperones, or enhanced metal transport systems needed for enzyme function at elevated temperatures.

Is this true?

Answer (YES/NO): NO